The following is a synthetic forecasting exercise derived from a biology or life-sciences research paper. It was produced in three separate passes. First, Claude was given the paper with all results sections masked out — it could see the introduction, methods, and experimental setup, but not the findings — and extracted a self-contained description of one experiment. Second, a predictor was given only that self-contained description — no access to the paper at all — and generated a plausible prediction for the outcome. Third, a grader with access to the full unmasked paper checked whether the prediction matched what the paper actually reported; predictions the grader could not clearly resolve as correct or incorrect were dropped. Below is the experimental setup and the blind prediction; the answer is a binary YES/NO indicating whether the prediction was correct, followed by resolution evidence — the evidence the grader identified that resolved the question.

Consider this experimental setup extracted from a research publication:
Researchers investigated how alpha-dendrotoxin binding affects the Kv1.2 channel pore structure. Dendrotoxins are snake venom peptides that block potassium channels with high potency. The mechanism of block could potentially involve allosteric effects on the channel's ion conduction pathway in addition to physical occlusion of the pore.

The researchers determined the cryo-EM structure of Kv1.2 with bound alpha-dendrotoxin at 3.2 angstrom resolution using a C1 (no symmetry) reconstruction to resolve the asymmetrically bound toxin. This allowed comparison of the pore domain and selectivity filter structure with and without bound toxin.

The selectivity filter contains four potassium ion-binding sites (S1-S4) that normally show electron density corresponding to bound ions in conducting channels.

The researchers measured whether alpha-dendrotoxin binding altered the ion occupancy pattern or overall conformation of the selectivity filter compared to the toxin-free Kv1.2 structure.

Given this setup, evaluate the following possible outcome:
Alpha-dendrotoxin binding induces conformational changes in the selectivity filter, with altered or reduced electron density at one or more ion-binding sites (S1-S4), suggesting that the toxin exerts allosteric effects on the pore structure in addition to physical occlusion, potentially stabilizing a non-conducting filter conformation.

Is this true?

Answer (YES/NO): NO